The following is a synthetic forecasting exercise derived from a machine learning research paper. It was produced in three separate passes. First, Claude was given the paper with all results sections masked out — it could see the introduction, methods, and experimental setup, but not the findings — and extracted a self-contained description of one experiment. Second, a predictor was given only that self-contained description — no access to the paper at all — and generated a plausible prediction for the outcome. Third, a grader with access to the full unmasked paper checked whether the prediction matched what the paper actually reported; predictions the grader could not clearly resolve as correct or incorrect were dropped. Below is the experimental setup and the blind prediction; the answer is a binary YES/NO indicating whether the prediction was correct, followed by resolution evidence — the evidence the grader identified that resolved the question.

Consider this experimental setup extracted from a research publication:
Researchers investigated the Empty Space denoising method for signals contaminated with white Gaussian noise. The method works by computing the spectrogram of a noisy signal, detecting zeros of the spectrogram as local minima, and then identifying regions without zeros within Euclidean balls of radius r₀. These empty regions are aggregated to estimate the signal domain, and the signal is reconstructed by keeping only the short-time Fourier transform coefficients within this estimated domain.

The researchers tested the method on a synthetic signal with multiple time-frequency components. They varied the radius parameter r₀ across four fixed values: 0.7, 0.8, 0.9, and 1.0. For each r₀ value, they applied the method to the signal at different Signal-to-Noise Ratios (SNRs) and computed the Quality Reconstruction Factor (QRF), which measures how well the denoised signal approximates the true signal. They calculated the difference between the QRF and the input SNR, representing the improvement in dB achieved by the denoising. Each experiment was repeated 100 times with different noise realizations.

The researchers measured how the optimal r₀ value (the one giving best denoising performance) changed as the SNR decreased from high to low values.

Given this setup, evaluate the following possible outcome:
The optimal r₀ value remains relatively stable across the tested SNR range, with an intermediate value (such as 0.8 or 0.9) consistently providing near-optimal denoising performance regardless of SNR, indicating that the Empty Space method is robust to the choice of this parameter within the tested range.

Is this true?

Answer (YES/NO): NO